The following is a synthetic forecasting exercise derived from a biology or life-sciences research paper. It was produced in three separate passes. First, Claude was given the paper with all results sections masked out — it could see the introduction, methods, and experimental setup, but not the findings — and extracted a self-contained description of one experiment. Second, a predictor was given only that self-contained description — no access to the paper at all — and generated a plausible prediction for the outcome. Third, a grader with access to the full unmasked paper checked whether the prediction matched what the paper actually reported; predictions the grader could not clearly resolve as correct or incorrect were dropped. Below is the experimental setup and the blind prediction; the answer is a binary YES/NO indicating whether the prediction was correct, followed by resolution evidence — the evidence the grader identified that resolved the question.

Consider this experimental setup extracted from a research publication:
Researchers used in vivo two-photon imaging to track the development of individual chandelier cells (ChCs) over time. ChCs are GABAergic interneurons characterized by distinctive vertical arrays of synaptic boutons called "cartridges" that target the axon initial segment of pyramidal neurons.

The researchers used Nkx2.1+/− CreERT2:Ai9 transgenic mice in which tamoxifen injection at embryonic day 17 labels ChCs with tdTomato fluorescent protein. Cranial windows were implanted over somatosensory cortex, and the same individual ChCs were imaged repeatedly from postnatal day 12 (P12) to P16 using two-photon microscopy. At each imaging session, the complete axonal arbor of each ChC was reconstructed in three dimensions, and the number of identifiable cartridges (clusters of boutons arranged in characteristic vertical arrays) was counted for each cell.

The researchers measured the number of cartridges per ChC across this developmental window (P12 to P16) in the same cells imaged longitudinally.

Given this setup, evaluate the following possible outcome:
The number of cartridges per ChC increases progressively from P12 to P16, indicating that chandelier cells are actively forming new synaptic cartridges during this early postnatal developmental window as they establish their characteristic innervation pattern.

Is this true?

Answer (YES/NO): NO